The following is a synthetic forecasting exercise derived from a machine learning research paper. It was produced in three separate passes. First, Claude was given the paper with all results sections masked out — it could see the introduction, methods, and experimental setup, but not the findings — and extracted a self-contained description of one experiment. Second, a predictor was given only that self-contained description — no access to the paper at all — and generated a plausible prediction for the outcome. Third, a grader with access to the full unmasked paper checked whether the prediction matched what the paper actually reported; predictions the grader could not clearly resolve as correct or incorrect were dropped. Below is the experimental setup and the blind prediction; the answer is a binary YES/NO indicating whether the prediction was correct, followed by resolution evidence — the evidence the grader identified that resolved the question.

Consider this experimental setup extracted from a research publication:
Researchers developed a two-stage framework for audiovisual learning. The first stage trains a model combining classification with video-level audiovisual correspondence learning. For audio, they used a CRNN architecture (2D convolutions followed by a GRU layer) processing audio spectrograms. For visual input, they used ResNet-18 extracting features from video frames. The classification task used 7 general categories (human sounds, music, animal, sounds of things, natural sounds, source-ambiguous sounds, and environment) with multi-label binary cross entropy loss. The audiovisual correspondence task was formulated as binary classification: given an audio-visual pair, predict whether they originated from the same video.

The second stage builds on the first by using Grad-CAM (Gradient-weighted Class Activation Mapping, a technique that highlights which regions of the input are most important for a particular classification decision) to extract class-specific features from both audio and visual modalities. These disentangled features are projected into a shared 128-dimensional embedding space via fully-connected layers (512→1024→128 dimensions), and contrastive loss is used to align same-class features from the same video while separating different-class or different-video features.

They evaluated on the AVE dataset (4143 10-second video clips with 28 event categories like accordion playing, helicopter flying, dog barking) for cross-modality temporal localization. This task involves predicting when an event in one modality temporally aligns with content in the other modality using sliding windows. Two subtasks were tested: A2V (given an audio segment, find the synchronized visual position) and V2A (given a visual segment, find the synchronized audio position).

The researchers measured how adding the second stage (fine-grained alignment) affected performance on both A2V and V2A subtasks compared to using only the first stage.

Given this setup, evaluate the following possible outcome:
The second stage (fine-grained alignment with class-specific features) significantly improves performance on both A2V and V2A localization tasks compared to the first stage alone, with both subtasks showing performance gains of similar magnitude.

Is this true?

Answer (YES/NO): NO